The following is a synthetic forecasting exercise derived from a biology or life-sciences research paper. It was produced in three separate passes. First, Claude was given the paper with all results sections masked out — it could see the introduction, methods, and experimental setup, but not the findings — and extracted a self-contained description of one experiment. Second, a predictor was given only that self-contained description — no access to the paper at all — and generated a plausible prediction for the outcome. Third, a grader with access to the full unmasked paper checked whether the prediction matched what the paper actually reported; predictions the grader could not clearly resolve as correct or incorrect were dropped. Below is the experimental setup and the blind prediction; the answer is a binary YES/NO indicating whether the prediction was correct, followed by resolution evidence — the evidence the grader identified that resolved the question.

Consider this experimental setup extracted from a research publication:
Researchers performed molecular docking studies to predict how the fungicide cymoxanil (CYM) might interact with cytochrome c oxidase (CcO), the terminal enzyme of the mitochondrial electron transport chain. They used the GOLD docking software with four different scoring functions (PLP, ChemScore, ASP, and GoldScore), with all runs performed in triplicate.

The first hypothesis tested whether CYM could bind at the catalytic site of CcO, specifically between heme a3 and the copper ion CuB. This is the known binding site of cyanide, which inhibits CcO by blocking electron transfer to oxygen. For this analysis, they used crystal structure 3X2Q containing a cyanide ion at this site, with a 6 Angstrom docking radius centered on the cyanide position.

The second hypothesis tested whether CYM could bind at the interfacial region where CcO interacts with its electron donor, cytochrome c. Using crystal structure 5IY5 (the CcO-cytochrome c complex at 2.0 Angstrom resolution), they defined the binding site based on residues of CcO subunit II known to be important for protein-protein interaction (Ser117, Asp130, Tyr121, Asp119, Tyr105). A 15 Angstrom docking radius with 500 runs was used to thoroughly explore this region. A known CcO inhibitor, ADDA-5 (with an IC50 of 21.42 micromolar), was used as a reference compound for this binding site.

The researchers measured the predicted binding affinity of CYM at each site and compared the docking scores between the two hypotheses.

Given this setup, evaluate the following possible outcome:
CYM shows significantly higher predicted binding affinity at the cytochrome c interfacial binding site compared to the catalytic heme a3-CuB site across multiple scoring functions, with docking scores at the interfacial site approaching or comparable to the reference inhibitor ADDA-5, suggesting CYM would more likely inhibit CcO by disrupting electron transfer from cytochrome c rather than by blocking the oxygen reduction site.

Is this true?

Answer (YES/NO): YES